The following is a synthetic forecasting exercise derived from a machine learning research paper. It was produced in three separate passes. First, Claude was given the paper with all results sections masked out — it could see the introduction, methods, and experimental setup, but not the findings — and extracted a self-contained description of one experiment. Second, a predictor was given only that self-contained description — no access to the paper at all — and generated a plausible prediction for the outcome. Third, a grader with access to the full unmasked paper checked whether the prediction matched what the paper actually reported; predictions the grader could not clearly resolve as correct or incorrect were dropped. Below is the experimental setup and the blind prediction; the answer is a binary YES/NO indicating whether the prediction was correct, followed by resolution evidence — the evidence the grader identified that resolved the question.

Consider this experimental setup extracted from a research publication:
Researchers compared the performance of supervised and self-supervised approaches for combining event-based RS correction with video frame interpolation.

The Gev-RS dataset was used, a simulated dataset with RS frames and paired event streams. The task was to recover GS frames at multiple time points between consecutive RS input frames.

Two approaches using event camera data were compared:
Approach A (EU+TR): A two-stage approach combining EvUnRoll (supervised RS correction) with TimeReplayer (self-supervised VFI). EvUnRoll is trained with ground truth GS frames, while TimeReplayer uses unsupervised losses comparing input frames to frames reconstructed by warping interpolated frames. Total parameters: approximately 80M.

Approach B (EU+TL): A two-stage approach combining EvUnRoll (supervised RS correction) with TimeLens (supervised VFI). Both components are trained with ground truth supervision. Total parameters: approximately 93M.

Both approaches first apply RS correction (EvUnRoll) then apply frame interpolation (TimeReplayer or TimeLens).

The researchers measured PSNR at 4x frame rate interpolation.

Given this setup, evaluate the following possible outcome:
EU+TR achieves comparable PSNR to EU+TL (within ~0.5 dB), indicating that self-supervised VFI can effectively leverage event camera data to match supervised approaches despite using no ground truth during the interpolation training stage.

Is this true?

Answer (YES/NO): NO